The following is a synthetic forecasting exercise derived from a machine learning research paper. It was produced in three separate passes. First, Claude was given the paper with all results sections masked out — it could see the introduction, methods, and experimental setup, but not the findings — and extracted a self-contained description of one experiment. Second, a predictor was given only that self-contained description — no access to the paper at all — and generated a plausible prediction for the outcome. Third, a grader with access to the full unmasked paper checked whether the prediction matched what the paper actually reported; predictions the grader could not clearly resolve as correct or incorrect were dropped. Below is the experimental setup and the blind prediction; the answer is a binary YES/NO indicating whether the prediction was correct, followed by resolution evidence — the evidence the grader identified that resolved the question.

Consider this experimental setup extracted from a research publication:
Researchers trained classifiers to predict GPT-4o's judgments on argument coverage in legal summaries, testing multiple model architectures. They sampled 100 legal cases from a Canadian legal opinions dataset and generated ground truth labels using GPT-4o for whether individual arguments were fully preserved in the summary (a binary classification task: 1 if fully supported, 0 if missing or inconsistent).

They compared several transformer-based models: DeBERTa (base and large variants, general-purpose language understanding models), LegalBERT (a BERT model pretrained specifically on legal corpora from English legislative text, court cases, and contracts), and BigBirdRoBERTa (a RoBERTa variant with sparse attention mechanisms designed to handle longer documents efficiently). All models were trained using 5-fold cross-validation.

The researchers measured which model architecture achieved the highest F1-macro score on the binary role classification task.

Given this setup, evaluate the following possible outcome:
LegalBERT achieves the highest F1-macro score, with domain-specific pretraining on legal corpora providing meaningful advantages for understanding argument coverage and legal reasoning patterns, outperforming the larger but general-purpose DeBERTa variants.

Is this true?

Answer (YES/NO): NO